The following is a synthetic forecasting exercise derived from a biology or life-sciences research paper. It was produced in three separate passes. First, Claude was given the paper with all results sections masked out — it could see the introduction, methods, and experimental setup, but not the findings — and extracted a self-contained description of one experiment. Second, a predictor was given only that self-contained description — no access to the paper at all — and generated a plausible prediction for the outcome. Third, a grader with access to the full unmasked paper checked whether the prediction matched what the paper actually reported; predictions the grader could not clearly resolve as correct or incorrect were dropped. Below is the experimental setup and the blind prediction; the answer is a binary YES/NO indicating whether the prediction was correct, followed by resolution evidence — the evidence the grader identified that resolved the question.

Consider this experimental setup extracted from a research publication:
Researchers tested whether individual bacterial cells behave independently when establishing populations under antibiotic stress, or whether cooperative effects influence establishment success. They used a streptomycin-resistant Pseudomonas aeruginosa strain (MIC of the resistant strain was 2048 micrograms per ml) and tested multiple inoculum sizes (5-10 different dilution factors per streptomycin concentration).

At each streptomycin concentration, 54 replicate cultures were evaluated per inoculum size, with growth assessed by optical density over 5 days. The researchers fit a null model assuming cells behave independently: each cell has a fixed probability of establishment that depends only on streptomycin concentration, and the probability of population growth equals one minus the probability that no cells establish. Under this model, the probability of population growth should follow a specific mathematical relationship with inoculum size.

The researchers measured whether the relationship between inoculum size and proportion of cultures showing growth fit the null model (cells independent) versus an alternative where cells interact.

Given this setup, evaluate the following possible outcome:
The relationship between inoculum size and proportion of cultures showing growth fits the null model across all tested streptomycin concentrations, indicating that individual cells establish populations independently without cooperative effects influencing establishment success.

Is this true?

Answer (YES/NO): YES